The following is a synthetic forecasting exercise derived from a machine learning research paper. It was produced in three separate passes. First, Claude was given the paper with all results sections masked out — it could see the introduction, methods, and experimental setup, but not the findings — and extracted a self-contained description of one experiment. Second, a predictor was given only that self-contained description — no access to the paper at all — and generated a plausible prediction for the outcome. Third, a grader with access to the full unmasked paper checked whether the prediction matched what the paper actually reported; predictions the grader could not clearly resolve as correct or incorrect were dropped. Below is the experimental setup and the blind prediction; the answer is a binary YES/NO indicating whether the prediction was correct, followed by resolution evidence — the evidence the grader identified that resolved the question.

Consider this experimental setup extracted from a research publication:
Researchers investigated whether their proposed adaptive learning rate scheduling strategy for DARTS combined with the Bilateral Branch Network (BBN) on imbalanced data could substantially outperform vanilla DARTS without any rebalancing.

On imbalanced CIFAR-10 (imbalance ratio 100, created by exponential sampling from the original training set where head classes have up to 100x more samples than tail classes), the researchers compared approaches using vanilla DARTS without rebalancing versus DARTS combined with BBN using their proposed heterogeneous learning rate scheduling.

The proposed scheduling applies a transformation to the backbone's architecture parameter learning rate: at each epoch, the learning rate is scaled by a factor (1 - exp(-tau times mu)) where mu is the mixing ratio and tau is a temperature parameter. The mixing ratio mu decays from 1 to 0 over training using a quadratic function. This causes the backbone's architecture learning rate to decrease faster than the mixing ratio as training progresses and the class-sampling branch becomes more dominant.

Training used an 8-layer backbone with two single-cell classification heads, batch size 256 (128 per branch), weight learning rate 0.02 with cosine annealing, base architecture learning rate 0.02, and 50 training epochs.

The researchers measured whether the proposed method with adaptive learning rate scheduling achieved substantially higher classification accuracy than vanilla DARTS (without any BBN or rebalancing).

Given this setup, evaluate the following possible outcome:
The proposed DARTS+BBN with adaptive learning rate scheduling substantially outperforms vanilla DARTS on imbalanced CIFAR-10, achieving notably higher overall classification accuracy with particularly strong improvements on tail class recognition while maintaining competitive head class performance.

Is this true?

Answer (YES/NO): NO